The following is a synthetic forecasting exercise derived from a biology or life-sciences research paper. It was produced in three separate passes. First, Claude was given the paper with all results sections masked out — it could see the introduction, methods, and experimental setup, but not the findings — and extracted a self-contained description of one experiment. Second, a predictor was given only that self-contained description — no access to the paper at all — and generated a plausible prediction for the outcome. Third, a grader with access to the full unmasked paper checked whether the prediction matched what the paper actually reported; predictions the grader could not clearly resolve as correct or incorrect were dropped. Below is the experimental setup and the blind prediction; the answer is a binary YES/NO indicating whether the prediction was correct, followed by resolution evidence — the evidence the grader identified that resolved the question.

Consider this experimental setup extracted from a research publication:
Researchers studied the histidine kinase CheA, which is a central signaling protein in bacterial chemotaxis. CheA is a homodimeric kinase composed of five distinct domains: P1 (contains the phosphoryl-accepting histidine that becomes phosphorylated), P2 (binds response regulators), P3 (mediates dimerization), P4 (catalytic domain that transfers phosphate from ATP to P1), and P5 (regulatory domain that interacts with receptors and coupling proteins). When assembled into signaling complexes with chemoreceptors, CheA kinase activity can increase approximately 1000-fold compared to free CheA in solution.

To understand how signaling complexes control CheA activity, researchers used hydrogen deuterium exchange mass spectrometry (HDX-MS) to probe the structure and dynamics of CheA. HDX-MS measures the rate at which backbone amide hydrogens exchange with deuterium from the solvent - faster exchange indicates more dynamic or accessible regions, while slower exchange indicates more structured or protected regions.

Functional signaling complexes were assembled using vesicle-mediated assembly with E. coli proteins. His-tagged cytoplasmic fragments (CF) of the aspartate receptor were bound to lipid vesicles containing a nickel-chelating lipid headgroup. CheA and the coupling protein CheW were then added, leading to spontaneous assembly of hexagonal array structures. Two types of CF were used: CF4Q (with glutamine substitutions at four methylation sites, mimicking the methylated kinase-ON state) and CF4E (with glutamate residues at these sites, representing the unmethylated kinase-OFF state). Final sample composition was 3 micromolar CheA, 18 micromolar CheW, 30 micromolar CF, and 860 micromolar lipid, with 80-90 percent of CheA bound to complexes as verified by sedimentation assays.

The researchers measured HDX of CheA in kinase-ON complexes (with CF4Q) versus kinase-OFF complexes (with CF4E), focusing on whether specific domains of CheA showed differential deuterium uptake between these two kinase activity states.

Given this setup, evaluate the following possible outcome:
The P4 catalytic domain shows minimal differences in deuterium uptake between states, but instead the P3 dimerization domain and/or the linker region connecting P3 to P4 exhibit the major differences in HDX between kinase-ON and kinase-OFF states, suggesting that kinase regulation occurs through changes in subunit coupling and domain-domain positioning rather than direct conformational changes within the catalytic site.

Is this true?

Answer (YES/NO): NO